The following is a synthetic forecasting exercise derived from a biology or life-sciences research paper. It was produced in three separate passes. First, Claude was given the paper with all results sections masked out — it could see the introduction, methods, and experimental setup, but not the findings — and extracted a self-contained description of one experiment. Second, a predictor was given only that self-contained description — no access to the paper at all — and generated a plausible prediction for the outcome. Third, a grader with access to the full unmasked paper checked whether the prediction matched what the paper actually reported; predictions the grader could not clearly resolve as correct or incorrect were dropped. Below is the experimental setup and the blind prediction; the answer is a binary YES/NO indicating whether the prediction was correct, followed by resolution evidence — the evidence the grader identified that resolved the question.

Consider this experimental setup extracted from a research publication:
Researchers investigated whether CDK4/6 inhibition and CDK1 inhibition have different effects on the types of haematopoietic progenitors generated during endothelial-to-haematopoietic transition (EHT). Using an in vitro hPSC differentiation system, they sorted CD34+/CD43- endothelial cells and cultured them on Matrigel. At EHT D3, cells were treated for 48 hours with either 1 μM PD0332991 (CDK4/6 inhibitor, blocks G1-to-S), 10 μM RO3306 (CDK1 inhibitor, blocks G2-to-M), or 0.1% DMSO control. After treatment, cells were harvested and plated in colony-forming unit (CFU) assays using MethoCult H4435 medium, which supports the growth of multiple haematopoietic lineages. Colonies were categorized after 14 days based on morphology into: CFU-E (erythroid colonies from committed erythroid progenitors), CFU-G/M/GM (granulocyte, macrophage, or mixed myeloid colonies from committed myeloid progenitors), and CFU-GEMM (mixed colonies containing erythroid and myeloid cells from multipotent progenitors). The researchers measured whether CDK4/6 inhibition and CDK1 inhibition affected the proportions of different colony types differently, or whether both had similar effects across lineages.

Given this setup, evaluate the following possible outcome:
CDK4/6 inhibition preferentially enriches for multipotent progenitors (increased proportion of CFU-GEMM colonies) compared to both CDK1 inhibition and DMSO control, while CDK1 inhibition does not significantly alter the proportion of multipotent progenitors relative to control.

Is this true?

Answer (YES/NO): NO